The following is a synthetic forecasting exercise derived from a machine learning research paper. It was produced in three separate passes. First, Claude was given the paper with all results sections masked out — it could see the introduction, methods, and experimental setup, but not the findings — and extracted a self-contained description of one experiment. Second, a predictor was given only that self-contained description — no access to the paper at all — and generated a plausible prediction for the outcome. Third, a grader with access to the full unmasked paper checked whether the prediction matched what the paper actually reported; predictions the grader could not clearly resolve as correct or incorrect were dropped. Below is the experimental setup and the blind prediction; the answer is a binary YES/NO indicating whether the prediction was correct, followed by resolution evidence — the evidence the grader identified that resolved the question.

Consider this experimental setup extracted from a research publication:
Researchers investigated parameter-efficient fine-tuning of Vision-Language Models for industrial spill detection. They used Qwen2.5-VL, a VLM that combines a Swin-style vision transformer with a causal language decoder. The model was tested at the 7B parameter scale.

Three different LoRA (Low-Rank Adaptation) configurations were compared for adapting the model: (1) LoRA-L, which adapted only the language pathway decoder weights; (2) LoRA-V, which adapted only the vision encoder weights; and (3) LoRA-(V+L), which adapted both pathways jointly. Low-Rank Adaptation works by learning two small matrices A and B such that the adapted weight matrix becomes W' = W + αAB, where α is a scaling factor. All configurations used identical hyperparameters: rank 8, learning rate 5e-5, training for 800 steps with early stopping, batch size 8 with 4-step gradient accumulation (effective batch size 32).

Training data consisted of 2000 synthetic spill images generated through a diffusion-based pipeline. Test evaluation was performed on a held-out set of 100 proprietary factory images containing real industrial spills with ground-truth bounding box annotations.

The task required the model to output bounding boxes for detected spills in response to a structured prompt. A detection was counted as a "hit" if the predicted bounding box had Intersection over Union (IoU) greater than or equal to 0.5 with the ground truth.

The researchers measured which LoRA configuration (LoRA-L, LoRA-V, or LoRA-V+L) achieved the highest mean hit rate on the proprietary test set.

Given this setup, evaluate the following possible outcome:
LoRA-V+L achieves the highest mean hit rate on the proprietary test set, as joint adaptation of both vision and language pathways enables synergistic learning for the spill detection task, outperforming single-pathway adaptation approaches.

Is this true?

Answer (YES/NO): YES